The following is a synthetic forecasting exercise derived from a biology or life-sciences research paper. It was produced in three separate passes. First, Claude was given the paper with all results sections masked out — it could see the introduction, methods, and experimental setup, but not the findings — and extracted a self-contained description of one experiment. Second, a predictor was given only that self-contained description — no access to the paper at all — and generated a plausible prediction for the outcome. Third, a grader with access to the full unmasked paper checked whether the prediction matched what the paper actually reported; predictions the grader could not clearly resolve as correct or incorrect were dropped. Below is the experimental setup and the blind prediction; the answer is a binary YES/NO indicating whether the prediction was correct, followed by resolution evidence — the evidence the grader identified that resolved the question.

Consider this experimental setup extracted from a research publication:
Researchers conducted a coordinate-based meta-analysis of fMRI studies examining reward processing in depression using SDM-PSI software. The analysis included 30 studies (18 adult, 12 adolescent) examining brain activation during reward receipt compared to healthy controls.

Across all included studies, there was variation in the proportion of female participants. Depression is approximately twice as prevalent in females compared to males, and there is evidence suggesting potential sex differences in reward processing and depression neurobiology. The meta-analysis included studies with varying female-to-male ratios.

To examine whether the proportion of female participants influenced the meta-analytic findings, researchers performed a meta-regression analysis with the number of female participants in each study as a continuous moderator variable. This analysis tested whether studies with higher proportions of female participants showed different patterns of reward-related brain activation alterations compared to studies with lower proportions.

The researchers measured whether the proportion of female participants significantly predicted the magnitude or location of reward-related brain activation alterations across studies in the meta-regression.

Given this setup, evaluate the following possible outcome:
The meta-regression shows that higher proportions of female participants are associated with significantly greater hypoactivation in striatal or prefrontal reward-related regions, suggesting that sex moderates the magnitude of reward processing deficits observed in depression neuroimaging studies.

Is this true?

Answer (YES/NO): YES